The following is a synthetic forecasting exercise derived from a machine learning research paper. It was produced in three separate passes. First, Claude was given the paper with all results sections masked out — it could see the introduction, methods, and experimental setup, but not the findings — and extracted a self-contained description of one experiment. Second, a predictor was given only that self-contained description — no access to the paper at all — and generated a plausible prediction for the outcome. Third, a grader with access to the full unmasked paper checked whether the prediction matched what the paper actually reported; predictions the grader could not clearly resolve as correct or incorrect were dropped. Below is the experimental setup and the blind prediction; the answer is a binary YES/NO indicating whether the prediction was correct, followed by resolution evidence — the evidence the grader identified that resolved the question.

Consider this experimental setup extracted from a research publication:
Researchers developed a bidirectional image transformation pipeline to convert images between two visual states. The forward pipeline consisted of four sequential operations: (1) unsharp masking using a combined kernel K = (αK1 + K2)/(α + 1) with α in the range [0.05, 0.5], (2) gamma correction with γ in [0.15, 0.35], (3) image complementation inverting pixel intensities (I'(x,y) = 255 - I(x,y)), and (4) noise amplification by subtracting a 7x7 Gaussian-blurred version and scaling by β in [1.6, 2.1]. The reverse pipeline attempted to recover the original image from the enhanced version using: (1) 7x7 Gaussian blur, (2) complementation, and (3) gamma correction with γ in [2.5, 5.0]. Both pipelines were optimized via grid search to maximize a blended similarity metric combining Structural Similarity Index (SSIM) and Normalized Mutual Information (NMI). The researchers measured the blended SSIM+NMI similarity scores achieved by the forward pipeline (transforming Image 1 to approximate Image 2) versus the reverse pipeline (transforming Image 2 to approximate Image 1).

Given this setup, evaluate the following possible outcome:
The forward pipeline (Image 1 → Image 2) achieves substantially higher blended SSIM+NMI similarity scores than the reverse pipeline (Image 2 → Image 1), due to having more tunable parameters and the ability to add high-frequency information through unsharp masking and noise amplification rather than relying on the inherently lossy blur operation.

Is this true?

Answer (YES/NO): NO